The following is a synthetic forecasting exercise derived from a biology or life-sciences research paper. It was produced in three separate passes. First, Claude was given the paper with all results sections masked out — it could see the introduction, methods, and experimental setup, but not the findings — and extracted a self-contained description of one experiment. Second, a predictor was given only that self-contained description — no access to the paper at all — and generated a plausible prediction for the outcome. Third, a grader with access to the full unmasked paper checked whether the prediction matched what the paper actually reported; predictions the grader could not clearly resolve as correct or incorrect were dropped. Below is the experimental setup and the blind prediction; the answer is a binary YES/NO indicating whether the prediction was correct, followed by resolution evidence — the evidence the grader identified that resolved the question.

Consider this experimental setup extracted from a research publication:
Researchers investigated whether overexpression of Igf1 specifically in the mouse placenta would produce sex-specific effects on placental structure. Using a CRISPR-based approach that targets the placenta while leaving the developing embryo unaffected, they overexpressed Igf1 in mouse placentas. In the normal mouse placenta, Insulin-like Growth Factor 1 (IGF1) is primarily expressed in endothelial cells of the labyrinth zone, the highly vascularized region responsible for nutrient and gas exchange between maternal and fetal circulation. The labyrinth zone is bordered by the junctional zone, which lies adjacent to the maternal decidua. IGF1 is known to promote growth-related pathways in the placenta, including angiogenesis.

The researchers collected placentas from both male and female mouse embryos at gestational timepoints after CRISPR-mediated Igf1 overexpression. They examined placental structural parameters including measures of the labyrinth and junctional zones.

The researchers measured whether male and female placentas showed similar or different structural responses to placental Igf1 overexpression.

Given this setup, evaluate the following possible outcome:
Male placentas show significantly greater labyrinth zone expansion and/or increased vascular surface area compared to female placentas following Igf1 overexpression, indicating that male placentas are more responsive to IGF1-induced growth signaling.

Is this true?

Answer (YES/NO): NO